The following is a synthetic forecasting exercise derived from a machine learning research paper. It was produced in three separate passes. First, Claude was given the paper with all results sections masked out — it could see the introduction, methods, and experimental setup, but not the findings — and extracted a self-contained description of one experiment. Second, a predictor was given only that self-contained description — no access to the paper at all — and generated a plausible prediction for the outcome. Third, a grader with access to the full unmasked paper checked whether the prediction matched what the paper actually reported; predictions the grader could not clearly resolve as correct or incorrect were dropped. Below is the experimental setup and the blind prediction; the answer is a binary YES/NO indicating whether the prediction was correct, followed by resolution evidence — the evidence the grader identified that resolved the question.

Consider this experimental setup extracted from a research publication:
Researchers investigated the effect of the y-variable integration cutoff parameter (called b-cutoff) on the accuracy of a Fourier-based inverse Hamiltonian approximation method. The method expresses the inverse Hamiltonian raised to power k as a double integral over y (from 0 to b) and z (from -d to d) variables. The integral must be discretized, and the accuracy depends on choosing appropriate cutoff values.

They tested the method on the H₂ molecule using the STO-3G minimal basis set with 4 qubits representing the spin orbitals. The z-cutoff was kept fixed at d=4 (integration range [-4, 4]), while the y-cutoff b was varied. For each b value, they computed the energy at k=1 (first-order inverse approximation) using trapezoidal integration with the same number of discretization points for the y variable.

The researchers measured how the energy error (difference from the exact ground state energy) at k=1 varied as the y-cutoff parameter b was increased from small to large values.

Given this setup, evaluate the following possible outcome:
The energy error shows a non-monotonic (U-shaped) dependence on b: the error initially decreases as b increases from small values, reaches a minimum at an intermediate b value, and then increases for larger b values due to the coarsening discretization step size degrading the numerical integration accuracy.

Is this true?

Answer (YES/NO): NO